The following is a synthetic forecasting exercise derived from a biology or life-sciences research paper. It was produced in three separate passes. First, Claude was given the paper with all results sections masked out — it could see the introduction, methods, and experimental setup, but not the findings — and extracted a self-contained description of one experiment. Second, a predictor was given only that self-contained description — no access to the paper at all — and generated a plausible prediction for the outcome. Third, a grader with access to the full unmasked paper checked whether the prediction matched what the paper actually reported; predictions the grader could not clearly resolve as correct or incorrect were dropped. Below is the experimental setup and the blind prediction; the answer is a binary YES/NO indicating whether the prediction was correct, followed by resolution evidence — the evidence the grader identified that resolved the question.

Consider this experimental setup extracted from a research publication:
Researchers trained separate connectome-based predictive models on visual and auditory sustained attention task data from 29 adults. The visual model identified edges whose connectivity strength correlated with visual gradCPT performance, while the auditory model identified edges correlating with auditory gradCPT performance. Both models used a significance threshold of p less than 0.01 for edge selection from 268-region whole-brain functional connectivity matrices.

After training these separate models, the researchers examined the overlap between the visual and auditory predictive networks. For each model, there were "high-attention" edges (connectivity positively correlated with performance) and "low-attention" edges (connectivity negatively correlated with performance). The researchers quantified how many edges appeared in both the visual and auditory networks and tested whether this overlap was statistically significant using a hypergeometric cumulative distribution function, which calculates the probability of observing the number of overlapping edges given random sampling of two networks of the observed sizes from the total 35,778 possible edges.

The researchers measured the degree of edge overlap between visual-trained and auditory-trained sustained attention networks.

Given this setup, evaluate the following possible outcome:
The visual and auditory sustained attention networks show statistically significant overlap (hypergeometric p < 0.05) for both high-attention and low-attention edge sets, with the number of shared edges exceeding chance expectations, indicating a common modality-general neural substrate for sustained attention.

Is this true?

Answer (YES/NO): YES